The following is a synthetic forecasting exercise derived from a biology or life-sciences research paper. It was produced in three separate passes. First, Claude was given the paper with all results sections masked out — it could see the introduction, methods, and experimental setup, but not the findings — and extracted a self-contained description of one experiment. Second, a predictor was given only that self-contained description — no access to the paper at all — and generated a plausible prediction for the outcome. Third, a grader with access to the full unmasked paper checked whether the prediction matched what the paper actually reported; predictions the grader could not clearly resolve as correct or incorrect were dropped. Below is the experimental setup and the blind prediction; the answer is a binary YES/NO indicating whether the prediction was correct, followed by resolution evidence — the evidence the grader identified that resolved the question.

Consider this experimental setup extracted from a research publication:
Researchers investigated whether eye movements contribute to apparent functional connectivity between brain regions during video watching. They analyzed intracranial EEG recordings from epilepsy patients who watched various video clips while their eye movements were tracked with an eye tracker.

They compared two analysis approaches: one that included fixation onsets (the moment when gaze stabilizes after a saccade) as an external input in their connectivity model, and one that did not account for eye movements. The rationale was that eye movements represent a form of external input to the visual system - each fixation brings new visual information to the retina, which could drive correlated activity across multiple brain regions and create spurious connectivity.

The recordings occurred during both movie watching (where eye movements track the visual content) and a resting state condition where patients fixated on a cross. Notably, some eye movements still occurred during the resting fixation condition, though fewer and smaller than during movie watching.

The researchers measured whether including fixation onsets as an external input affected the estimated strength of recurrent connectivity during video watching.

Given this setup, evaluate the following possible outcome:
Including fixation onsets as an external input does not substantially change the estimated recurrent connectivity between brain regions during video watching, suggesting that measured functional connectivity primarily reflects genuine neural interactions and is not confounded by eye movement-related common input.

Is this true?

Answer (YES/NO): NO